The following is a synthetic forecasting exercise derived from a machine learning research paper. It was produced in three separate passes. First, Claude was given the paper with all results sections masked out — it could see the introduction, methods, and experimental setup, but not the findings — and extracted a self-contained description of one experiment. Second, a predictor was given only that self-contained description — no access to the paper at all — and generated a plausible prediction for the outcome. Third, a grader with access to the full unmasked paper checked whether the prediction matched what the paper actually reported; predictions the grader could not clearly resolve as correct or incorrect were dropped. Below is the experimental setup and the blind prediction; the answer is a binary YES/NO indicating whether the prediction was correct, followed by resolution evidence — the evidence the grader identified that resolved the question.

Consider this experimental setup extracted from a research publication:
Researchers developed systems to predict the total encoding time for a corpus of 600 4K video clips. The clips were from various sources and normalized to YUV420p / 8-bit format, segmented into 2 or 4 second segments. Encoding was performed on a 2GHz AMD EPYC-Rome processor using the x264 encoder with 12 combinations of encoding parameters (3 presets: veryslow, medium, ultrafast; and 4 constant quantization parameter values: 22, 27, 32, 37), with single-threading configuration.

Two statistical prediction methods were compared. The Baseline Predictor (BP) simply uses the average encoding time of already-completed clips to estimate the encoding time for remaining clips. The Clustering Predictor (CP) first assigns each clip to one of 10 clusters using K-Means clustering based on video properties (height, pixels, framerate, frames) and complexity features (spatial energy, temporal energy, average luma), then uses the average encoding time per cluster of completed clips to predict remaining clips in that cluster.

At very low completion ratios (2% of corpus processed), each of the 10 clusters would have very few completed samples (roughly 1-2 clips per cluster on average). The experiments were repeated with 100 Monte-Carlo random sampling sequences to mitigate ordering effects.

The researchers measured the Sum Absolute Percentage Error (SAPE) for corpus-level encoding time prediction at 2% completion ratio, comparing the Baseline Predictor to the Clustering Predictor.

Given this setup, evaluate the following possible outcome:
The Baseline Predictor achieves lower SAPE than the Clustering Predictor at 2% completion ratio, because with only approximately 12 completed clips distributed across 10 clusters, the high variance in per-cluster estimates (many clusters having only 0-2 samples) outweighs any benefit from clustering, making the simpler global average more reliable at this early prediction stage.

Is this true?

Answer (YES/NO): YES